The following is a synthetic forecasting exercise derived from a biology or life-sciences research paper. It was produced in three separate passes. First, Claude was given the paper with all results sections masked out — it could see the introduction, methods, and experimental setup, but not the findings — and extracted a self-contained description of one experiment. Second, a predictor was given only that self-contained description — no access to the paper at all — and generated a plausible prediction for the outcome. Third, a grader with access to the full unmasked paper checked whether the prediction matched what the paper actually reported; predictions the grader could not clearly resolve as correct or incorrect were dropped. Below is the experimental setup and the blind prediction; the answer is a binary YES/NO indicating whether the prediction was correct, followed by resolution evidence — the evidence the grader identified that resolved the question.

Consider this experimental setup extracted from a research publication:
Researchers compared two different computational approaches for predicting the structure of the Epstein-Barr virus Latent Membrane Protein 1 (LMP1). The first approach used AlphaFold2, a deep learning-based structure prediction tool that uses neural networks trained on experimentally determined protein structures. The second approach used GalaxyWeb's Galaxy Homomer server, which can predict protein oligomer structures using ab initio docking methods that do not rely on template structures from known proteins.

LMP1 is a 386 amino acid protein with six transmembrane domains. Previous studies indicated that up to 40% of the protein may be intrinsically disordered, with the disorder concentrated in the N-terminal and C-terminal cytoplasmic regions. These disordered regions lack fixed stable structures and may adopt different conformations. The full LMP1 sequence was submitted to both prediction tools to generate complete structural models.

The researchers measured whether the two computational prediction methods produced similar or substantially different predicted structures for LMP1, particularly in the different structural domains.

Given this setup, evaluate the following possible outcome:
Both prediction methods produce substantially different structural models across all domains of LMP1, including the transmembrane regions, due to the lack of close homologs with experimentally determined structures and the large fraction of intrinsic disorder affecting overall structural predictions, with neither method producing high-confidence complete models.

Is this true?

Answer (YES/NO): NO